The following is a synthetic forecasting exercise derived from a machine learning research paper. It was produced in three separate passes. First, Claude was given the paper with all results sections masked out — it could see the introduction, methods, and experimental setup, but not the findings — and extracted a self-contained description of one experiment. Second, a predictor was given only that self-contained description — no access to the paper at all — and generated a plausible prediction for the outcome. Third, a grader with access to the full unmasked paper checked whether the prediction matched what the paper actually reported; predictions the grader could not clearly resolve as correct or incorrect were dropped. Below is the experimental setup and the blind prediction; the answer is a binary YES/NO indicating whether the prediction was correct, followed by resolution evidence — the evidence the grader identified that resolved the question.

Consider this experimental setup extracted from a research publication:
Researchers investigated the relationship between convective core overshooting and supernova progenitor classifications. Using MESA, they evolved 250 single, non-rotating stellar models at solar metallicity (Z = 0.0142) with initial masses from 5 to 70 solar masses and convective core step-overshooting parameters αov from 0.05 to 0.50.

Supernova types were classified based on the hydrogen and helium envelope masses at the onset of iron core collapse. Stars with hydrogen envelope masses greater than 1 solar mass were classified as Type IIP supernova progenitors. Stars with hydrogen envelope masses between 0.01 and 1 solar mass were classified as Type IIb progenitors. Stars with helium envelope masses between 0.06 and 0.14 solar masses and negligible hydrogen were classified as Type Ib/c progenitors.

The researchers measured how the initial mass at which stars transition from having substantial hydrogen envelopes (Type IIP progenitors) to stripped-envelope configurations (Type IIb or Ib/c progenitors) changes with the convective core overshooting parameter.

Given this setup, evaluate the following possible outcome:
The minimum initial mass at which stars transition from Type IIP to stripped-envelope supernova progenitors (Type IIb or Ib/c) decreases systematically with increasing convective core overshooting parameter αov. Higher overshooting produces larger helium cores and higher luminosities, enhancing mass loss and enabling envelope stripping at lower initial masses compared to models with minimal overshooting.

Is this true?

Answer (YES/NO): YES